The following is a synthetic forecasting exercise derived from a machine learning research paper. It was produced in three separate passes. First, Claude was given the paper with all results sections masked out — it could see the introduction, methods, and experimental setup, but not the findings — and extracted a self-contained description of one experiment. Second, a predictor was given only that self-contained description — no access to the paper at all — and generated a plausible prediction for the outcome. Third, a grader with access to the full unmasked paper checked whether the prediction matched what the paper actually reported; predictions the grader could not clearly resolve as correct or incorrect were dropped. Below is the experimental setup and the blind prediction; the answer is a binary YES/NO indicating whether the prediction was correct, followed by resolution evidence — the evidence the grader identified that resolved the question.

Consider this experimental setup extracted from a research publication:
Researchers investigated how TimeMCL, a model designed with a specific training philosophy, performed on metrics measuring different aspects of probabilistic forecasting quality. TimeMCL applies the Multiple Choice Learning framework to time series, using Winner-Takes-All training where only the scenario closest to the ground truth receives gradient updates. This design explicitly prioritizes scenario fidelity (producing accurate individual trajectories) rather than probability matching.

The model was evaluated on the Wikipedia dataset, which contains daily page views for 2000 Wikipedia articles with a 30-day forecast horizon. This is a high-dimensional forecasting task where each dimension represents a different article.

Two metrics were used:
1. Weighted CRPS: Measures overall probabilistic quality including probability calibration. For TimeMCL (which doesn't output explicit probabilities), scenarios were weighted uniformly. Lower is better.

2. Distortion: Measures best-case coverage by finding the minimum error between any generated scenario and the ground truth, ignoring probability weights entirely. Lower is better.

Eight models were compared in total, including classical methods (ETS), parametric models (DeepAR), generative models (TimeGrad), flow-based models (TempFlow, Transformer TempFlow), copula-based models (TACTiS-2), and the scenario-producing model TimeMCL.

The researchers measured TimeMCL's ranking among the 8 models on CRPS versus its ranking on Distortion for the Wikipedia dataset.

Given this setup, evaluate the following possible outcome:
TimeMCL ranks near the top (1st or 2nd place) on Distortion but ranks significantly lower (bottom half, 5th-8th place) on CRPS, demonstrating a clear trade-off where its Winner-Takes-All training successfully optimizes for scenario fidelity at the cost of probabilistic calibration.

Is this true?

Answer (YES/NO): NO